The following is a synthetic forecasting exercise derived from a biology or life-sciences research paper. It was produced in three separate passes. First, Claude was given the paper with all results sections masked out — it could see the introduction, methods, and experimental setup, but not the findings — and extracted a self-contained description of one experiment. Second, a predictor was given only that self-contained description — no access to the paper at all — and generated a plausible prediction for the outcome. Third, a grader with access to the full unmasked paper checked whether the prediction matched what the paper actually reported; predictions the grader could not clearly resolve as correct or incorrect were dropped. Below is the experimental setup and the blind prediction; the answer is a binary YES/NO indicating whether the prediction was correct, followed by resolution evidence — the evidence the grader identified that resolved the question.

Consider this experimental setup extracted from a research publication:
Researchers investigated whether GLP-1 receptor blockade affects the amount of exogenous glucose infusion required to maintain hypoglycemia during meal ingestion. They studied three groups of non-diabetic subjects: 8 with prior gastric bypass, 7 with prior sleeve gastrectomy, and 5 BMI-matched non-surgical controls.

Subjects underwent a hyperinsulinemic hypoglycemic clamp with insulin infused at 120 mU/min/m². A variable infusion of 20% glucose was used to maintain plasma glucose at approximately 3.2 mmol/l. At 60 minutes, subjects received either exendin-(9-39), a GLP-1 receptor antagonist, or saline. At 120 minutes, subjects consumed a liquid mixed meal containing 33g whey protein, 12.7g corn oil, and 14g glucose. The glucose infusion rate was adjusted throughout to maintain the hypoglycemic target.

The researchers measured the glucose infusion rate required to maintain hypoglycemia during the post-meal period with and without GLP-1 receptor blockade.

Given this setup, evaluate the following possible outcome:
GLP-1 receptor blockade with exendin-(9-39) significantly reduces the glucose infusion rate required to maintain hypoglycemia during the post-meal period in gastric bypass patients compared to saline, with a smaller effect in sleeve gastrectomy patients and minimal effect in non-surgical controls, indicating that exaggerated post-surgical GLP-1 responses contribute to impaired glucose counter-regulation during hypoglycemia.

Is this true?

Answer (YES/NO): NO